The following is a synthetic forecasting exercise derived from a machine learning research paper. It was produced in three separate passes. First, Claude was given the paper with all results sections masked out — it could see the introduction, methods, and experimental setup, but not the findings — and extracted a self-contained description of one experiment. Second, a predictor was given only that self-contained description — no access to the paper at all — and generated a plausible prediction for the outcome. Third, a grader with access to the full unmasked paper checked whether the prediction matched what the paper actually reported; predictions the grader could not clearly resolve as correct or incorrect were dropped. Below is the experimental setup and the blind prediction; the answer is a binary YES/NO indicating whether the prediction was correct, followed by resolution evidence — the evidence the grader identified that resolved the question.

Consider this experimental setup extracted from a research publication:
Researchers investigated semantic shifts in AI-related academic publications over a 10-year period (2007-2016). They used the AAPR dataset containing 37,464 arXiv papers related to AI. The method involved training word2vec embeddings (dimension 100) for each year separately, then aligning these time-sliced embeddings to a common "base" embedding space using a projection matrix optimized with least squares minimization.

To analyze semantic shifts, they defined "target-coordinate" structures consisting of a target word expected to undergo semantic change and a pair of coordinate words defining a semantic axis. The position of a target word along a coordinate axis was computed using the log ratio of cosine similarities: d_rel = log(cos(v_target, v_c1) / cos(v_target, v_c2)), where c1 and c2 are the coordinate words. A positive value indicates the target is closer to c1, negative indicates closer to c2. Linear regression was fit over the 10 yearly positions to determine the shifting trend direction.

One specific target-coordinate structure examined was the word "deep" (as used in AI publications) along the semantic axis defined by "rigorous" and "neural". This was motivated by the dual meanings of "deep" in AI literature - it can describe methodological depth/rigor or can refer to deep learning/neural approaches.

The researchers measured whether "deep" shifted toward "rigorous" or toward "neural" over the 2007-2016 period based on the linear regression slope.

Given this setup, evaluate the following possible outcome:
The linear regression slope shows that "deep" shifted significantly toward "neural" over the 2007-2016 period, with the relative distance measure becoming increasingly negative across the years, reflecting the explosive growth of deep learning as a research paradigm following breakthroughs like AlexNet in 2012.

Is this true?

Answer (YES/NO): YES